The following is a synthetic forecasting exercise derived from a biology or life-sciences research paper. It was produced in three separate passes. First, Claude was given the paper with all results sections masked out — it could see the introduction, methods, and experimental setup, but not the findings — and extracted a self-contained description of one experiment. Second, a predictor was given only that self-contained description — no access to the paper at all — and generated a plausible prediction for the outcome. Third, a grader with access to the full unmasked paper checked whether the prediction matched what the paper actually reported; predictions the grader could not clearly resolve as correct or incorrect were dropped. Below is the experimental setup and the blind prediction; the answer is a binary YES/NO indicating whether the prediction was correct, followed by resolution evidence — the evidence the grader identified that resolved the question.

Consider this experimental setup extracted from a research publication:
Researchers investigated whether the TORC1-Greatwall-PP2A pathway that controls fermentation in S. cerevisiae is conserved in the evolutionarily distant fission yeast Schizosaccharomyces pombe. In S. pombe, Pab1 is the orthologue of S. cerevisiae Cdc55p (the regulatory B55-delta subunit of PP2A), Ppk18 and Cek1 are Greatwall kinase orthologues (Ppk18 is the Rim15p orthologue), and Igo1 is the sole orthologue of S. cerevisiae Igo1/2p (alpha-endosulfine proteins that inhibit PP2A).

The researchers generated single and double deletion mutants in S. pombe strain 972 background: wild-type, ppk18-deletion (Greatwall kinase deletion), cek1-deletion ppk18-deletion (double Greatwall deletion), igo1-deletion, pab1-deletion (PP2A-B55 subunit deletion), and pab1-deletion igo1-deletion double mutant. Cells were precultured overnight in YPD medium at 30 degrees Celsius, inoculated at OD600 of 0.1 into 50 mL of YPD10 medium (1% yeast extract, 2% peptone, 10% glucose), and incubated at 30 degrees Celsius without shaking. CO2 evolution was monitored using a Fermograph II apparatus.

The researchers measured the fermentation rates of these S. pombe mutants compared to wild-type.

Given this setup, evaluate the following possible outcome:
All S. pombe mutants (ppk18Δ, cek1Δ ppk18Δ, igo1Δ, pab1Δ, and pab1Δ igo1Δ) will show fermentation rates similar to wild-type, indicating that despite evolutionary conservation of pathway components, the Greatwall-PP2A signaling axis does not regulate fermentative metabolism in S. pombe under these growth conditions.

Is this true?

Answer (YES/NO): NO